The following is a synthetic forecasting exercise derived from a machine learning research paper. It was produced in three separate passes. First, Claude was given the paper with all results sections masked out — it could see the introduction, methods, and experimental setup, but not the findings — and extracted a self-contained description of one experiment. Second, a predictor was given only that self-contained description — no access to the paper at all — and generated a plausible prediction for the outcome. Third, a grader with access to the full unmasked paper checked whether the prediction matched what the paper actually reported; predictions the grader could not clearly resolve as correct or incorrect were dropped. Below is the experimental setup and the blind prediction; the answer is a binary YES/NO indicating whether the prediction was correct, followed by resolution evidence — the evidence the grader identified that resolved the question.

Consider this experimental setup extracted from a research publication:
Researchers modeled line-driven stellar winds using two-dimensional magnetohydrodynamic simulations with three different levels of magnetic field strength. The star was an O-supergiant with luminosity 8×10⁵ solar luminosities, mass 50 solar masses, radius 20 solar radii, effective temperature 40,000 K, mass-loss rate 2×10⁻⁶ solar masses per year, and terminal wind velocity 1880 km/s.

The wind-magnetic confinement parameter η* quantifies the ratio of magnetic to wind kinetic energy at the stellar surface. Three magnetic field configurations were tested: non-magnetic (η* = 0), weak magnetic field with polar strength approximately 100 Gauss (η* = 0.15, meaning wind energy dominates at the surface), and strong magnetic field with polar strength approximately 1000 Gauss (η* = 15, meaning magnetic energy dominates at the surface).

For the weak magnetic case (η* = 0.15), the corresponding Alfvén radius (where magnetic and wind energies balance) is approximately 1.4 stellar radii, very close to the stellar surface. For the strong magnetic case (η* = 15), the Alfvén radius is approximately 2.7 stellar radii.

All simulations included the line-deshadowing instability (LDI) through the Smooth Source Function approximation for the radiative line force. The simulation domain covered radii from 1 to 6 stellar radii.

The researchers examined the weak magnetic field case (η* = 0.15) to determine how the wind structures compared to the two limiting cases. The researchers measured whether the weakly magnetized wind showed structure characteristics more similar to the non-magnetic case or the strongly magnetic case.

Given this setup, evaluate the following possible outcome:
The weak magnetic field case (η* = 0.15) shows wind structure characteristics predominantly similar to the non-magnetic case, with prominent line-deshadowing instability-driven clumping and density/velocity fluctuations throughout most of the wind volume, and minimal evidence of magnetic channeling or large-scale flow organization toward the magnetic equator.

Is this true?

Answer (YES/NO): YES